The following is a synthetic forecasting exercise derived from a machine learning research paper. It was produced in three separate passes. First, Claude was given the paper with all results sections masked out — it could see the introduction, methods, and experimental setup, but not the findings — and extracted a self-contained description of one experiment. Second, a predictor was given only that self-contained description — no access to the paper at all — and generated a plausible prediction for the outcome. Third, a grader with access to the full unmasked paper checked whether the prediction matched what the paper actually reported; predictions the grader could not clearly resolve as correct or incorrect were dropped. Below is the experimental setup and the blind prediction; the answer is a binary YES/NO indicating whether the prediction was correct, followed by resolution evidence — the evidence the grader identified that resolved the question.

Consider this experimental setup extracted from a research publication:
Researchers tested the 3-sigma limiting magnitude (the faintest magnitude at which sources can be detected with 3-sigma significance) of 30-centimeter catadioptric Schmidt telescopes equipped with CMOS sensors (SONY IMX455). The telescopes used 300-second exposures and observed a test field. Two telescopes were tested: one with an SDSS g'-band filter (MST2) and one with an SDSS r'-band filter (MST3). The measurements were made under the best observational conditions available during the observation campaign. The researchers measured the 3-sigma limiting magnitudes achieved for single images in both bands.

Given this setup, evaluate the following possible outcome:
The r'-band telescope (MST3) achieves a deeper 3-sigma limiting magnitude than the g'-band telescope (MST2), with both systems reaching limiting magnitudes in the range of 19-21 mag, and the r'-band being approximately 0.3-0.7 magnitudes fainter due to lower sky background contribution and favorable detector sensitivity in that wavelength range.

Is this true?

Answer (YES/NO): NO